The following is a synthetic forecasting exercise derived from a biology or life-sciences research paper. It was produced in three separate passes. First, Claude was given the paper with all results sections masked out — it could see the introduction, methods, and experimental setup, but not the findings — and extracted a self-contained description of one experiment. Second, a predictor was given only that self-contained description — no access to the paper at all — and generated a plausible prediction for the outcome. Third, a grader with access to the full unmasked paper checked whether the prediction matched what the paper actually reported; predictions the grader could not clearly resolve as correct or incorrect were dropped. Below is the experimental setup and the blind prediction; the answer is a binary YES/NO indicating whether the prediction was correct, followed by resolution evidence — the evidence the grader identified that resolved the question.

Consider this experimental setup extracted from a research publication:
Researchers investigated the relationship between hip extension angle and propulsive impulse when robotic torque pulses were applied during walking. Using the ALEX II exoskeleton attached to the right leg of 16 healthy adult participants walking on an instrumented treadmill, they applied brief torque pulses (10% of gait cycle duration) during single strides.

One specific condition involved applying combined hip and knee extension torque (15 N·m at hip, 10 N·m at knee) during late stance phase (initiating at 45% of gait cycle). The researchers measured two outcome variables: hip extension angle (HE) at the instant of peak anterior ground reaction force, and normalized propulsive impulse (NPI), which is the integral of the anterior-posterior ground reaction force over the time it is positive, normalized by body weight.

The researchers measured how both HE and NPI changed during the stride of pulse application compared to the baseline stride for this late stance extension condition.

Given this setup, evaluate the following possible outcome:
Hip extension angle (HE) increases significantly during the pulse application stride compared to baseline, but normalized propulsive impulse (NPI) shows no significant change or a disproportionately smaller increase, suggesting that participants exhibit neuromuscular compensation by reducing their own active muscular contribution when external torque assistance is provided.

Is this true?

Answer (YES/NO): NO